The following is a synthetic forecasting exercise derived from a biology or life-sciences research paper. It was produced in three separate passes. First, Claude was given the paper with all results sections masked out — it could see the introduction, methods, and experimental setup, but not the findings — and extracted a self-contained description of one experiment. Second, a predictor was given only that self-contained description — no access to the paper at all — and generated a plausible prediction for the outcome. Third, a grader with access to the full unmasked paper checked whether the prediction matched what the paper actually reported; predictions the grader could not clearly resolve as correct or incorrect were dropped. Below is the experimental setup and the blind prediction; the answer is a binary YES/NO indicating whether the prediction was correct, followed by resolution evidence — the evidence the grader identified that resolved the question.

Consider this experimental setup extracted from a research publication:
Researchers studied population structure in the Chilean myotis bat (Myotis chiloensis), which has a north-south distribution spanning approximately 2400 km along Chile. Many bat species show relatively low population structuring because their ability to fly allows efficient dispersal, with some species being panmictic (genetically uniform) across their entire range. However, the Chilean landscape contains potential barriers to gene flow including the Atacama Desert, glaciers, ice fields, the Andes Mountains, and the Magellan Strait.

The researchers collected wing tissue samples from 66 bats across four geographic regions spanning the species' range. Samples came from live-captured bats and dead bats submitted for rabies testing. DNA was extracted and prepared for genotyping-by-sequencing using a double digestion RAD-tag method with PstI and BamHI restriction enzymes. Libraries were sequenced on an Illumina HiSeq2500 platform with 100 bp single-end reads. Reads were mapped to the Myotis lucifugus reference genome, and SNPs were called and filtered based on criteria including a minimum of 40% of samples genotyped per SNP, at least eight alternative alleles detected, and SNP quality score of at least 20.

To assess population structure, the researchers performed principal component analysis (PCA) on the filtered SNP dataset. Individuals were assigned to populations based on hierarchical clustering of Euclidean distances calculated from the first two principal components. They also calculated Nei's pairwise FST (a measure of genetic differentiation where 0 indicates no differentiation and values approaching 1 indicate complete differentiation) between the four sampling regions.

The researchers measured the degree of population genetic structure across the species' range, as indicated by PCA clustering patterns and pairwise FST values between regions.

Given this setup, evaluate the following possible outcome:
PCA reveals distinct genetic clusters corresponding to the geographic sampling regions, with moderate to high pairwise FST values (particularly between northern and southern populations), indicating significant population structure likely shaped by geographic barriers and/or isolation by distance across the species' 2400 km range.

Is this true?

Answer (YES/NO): YES